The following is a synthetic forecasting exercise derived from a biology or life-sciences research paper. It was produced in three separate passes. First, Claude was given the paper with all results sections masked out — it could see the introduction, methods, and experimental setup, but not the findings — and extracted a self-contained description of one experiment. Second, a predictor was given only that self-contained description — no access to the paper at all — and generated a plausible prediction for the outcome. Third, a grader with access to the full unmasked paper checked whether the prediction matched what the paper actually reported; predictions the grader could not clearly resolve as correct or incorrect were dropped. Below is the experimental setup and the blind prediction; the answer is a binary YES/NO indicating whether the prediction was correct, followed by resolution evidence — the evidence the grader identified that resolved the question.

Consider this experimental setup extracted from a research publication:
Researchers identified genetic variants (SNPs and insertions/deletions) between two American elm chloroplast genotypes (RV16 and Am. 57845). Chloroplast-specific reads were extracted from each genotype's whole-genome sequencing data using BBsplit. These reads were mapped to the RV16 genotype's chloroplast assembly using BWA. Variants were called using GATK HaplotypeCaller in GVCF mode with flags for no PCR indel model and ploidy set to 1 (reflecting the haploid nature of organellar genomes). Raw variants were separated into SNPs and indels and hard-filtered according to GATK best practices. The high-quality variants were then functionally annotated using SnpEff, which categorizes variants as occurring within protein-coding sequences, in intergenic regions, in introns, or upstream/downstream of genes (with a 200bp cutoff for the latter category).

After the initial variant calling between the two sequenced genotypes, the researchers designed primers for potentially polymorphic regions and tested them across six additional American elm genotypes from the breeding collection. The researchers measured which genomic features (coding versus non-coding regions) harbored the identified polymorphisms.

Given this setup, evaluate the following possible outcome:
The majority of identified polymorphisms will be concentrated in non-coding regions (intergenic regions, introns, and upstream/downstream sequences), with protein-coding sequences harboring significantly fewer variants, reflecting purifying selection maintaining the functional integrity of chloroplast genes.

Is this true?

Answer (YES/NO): YES